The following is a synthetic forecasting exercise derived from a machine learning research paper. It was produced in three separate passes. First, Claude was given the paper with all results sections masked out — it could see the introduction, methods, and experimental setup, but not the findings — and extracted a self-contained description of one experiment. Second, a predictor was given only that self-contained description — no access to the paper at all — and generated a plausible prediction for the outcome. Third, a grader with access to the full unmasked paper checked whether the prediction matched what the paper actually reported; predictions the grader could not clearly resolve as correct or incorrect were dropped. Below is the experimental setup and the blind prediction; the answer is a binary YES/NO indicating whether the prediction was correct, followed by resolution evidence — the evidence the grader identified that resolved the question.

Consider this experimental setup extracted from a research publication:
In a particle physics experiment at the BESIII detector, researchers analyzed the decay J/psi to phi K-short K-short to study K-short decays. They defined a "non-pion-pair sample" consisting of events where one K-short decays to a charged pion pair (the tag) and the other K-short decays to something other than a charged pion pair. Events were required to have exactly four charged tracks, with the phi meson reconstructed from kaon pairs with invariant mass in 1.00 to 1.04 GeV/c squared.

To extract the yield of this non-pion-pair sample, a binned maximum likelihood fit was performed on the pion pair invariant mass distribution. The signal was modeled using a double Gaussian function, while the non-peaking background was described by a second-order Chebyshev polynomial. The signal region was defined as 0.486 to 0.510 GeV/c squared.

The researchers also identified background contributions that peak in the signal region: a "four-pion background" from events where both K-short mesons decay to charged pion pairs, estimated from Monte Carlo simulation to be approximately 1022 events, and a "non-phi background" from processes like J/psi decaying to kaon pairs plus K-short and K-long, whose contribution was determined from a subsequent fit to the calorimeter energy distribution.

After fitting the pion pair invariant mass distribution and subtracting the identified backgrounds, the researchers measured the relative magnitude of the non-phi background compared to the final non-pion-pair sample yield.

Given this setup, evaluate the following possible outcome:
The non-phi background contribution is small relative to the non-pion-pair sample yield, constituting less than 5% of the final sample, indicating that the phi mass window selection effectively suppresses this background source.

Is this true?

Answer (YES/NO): NO